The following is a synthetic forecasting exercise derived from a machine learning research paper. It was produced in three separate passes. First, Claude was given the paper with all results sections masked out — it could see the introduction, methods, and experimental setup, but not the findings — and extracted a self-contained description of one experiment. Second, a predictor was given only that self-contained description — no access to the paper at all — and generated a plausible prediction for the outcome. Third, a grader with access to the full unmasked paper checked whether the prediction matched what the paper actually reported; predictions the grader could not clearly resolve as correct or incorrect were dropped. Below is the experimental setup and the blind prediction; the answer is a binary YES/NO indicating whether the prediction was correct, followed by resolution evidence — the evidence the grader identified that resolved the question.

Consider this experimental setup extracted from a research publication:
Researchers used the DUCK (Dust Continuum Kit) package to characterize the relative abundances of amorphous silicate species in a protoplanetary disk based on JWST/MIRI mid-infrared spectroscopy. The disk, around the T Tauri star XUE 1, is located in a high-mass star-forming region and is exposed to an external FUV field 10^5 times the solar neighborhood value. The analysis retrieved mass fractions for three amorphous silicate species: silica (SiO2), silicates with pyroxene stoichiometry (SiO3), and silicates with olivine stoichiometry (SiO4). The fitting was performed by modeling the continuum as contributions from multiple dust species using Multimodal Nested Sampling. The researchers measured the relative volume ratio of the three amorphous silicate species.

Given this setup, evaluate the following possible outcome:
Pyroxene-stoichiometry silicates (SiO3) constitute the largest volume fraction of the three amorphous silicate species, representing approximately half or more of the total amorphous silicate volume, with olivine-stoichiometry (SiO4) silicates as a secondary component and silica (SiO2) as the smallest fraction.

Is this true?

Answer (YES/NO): NO